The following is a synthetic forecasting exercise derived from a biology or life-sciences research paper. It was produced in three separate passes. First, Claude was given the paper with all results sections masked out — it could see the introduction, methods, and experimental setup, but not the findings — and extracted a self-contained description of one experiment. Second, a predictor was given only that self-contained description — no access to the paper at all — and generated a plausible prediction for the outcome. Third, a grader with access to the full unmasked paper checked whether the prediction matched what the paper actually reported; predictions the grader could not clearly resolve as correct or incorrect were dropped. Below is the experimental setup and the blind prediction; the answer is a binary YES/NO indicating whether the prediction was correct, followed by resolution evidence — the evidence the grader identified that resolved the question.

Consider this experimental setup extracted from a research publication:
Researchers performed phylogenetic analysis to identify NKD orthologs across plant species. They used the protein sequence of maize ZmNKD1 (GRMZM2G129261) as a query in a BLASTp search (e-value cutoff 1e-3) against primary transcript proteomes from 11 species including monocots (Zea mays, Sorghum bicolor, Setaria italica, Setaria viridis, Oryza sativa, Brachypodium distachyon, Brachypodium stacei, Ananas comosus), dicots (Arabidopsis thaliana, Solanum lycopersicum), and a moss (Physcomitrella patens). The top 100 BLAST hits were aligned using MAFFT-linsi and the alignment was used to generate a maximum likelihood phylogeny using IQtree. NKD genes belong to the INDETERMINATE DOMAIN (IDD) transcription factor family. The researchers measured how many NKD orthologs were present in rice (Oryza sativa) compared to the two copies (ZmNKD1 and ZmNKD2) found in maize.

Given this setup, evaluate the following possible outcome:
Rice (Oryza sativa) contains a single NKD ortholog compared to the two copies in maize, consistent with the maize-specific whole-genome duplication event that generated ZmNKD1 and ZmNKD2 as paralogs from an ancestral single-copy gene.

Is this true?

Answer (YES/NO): YES